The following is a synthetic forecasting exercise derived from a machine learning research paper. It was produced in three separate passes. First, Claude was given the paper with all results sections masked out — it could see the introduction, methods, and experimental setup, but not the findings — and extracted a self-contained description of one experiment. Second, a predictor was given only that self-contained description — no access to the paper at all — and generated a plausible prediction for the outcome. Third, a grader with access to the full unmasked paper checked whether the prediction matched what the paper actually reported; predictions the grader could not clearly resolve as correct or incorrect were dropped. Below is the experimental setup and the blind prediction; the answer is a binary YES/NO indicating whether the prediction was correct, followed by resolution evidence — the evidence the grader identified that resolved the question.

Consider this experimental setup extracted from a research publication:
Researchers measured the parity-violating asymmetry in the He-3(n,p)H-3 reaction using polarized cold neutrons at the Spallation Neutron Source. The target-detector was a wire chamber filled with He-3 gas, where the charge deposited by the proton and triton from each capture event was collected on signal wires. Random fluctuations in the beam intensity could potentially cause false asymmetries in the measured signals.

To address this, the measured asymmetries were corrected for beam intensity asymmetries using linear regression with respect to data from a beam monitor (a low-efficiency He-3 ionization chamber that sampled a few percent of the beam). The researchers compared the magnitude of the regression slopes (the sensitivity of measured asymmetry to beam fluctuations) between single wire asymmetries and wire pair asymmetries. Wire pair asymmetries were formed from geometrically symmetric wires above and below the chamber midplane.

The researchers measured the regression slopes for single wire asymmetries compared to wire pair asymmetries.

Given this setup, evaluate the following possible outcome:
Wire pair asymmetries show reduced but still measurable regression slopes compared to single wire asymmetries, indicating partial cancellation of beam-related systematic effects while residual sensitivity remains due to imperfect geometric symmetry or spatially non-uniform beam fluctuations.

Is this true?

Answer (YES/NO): YES